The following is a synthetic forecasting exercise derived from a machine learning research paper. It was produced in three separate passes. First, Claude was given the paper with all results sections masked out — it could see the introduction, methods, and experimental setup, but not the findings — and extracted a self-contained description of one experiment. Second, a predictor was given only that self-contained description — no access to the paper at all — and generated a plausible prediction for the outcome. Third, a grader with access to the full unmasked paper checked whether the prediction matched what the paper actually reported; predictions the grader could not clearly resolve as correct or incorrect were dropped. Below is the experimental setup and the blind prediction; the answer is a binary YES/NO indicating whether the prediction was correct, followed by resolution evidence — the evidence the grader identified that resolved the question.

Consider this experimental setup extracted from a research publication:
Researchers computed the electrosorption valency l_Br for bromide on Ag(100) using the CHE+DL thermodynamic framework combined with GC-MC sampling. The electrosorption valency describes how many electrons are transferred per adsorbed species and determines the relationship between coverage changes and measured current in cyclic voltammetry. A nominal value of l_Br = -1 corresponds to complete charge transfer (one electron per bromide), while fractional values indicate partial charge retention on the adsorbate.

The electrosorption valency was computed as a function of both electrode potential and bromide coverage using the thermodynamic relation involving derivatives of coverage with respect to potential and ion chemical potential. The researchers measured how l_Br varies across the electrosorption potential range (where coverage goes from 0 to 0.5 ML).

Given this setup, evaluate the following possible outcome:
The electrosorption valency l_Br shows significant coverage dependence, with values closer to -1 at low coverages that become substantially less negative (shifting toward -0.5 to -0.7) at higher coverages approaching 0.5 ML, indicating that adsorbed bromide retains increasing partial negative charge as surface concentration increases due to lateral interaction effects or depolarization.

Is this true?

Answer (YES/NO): NO